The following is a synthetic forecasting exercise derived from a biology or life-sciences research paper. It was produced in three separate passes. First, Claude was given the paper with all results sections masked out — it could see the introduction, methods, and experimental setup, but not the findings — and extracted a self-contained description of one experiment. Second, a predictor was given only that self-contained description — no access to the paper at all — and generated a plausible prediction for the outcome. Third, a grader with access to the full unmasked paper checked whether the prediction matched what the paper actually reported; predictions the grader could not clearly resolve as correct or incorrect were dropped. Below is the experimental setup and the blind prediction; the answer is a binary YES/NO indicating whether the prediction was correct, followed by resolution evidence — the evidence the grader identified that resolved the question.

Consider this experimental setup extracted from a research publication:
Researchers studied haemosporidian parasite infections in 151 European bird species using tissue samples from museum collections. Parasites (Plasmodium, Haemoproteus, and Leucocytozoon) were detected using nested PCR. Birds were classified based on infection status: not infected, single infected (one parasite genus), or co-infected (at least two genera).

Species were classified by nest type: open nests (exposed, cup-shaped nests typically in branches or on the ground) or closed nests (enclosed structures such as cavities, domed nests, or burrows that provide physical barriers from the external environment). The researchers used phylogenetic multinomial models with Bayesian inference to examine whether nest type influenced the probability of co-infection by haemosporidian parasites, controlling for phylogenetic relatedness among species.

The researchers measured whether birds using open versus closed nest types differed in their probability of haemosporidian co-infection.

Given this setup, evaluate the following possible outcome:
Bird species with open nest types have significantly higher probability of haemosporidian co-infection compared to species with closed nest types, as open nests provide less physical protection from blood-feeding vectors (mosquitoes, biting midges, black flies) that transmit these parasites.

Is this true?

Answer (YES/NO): YES